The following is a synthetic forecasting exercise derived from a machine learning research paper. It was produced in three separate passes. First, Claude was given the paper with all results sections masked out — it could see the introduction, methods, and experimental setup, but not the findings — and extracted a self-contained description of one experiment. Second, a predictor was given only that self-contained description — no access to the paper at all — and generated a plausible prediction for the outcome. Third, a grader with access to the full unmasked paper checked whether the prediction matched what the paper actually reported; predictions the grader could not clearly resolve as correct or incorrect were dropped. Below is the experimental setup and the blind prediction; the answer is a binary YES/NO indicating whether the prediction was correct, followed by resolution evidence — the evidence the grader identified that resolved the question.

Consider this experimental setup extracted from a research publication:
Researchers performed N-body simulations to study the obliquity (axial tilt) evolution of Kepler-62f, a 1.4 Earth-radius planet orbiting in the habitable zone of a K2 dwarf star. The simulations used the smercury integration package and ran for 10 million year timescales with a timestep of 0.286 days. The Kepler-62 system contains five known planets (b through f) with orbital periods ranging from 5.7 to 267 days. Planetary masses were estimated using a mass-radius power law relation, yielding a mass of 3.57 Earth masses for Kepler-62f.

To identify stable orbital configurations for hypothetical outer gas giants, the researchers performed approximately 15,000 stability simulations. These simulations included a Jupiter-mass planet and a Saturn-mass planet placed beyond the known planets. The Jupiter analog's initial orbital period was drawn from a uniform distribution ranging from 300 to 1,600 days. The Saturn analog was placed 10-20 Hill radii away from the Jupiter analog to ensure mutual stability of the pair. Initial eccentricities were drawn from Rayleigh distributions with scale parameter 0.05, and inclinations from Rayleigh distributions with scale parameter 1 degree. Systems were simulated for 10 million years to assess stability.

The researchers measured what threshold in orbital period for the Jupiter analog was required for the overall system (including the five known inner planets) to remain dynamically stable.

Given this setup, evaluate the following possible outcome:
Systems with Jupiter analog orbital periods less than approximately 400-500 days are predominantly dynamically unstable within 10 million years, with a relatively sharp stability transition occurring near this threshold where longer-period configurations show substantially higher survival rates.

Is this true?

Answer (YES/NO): NO